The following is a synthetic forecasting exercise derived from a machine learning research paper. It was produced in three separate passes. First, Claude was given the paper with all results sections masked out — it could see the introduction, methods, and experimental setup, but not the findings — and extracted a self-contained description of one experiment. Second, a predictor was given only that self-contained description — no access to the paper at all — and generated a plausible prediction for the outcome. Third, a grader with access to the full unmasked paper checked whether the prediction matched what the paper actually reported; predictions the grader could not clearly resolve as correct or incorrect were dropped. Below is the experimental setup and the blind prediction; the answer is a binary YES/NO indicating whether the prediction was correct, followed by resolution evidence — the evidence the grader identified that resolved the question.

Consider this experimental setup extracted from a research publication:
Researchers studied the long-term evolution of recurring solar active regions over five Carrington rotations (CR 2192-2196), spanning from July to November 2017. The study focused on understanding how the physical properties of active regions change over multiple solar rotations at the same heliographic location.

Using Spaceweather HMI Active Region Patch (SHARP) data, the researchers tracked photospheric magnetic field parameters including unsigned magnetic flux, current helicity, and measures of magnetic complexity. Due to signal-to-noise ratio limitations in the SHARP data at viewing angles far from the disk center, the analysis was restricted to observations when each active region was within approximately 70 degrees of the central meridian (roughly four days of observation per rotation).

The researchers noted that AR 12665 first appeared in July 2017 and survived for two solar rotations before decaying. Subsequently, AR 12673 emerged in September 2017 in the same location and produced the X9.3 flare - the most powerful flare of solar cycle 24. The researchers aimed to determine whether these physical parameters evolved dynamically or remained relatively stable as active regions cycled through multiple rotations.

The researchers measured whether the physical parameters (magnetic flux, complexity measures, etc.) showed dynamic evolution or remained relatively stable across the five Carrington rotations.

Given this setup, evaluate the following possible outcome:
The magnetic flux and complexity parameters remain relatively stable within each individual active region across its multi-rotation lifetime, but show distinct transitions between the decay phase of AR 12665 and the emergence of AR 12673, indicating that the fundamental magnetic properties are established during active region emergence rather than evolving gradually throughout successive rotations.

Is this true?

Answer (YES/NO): NO